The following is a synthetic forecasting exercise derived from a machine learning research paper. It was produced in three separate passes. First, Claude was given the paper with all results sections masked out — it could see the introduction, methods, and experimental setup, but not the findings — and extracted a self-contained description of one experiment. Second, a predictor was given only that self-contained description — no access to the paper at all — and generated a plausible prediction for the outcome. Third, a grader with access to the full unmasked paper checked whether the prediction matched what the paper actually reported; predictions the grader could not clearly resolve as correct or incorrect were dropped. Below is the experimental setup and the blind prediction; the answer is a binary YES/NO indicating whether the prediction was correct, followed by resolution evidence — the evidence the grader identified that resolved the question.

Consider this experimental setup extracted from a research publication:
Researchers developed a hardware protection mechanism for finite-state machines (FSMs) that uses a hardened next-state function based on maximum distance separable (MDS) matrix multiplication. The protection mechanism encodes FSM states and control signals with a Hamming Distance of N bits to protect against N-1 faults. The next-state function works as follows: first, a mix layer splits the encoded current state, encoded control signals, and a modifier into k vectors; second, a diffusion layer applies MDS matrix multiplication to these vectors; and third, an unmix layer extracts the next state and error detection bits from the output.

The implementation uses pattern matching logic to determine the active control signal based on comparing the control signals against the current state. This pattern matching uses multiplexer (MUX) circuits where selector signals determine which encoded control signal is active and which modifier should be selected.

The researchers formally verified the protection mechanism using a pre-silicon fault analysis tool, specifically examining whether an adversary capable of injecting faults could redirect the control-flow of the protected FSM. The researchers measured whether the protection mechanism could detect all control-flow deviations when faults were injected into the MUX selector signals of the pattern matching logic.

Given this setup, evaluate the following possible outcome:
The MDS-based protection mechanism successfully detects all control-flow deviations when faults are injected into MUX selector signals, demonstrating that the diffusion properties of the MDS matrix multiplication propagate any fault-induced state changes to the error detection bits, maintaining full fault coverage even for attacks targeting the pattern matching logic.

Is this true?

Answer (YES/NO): NO